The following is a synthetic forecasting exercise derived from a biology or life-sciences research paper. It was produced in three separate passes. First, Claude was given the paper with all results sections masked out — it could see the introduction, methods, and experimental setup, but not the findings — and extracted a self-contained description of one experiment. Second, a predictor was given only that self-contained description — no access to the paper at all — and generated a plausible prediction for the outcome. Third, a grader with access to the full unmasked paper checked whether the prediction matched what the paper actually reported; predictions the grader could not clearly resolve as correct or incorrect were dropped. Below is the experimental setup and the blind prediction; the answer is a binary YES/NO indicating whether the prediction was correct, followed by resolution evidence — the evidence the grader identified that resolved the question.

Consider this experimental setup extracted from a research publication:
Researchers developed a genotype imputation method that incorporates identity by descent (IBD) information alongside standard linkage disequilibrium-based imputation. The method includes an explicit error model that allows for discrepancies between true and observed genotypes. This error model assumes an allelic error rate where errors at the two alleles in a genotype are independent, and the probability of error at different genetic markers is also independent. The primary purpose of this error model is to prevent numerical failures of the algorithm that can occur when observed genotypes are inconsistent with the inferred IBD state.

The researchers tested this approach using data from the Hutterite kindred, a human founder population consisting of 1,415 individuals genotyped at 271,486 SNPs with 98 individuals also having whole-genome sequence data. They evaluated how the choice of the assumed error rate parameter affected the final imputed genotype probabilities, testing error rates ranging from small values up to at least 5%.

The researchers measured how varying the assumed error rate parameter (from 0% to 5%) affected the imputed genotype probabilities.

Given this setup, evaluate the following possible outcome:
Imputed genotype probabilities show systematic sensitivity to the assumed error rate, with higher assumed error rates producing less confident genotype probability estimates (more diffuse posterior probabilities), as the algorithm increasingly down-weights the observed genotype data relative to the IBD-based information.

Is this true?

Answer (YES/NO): NO